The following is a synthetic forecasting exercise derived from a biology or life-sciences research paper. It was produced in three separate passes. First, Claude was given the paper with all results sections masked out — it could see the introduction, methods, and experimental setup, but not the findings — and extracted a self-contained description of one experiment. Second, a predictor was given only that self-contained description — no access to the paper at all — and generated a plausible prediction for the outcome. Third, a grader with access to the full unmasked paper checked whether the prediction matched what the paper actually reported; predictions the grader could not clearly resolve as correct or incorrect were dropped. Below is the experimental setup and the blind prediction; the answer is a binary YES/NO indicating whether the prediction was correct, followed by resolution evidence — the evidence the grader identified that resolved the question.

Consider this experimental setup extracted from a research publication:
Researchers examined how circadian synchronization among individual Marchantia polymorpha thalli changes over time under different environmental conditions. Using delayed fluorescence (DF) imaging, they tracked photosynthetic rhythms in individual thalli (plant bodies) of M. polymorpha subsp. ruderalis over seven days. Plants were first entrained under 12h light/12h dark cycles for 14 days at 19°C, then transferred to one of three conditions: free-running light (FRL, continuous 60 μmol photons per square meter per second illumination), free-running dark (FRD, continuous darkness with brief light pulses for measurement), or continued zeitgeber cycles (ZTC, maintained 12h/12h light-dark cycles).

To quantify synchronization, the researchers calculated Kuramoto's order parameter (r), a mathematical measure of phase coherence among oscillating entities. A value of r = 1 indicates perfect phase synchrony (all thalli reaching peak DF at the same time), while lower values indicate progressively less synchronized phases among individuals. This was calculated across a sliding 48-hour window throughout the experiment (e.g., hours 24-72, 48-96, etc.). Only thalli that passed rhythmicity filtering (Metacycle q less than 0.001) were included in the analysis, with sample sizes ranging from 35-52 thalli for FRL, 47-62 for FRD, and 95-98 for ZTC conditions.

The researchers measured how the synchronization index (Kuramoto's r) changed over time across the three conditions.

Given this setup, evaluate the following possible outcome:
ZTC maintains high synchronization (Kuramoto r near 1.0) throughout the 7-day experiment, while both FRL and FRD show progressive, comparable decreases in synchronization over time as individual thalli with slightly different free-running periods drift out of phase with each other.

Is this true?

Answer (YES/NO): NO